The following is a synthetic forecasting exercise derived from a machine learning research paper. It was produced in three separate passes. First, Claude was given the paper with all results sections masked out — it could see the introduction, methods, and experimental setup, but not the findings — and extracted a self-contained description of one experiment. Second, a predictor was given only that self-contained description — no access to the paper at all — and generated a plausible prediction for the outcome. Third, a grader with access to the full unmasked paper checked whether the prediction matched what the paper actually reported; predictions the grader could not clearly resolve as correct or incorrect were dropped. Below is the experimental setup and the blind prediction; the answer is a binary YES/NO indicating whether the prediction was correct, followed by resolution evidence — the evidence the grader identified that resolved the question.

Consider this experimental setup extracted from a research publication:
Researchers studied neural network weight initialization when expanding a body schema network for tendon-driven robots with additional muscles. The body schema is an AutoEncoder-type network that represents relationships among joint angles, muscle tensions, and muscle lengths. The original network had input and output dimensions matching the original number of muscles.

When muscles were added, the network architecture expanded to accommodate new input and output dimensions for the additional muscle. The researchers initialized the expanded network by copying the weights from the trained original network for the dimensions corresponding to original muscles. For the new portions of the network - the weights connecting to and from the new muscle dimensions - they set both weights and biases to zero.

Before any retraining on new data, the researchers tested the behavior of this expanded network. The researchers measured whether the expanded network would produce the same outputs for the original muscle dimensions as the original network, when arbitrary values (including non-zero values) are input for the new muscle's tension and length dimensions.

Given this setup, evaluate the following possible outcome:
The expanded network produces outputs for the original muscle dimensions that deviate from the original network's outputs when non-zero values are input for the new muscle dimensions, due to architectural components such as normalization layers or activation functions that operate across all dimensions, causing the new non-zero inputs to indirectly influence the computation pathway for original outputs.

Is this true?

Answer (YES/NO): NO